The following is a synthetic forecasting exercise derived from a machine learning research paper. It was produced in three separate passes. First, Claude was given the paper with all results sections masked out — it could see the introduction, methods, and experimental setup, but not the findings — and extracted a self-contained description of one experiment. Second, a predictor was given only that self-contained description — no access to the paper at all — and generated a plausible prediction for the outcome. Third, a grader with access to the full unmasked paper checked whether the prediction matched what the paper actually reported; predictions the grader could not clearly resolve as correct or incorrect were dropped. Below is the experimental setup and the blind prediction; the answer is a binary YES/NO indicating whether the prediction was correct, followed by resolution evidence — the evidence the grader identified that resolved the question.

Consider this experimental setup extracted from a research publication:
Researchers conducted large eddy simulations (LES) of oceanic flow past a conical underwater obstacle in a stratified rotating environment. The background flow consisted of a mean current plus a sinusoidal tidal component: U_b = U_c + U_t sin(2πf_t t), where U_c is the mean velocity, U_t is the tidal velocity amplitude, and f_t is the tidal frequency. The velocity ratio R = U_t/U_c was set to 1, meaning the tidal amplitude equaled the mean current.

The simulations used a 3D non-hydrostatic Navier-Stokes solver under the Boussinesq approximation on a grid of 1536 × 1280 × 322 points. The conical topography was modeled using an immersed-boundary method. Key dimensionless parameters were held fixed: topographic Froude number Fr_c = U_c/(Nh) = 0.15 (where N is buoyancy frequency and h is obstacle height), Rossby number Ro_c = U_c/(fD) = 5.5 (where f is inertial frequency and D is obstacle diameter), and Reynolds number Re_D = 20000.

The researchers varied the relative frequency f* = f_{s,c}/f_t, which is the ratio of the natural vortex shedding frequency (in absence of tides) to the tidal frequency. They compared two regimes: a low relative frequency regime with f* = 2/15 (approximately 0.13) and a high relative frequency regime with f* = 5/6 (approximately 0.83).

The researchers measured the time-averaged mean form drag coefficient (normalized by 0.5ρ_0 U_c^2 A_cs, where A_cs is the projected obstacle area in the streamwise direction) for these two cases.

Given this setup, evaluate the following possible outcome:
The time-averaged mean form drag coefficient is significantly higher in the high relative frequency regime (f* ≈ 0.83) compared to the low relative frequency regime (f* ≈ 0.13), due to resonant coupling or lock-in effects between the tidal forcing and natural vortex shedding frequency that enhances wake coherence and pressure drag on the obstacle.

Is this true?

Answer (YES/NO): NO